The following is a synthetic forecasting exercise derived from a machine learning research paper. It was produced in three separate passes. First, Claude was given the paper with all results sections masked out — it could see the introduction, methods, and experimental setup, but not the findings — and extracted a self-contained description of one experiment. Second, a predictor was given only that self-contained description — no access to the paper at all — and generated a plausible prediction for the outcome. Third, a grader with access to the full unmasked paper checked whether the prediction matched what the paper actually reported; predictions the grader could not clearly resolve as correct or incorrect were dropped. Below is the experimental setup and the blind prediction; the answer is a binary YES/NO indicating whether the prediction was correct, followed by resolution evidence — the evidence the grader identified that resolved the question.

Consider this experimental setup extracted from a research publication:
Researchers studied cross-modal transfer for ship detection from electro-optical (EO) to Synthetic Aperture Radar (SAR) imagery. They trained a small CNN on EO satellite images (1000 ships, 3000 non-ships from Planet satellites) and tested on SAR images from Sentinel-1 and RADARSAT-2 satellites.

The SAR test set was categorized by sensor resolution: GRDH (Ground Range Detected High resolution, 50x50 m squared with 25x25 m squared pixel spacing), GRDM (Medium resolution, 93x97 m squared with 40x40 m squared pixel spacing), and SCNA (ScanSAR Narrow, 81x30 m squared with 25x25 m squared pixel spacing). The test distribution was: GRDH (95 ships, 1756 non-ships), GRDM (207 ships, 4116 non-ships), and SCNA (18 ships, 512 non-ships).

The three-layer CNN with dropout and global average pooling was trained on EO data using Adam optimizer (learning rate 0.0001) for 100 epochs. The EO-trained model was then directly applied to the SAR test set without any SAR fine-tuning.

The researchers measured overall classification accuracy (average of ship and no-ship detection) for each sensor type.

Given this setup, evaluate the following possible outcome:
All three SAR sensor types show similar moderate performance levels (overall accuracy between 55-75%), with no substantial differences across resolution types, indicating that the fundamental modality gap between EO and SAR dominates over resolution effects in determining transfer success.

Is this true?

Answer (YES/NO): NO